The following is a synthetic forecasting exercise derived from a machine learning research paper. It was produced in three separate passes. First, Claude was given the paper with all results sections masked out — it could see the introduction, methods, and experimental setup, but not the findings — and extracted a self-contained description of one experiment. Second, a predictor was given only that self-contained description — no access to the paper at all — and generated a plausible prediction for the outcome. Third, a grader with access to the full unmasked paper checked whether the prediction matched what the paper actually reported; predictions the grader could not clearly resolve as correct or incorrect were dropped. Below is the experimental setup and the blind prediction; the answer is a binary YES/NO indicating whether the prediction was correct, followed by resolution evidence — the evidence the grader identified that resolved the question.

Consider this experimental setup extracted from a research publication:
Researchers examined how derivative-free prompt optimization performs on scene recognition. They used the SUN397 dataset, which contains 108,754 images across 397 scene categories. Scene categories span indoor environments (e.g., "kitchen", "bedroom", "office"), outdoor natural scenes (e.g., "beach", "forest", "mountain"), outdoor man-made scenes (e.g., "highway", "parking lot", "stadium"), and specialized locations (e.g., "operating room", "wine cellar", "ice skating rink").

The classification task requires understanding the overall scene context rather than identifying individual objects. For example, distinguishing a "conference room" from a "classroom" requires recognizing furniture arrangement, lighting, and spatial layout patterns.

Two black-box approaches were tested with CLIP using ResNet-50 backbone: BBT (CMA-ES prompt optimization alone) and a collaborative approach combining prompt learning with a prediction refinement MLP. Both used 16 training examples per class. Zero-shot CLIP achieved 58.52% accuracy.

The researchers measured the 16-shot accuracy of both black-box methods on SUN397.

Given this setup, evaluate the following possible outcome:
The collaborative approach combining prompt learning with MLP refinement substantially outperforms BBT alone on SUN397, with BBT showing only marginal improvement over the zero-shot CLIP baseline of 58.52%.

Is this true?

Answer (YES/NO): NO